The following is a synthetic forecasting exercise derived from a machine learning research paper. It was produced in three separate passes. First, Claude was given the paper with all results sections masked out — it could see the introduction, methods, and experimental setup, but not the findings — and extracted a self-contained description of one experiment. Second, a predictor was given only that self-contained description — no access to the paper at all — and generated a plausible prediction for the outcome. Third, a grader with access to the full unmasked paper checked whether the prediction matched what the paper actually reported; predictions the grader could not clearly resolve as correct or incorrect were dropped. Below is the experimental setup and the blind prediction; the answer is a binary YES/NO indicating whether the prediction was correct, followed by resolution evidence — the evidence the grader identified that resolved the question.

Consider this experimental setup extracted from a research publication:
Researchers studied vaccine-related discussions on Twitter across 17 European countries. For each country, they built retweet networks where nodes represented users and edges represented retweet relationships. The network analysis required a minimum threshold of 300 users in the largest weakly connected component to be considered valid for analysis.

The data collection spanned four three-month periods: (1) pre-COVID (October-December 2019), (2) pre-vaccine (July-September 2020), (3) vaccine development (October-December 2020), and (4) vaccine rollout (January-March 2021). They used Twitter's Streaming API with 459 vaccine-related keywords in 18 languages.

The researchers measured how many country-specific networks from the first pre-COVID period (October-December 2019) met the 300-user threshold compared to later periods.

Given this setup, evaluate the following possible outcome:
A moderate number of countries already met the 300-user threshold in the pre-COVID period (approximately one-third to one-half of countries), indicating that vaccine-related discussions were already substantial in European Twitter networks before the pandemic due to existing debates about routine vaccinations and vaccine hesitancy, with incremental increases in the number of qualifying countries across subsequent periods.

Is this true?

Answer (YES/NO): NO